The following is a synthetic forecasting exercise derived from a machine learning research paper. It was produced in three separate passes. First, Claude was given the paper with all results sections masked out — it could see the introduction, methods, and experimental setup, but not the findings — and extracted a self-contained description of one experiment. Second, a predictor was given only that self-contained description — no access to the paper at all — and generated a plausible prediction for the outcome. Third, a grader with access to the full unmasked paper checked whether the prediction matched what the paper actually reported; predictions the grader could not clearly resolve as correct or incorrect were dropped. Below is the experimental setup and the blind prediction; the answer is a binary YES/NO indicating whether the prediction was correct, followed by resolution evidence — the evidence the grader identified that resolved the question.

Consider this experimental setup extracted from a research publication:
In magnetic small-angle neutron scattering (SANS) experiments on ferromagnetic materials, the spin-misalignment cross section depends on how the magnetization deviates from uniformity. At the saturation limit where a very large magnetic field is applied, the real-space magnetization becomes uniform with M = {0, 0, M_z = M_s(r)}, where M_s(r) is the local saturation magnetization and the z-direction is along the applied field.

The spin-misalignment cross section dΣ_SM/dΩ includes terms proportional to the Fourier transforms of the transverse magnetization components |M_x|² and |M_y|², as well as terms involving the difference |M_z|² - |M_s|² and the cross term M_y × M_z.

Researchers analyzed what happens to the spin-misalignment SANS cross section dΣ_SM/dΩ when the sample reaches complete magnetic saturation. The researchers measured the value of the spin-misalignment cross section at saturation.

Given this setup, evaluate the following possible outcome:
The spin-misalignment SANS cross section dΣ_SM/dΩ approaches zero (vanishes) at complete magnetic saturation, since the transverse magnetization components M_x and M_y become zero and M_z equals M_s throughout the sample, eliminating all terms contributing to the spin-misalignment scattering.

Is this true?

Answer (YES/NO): YES